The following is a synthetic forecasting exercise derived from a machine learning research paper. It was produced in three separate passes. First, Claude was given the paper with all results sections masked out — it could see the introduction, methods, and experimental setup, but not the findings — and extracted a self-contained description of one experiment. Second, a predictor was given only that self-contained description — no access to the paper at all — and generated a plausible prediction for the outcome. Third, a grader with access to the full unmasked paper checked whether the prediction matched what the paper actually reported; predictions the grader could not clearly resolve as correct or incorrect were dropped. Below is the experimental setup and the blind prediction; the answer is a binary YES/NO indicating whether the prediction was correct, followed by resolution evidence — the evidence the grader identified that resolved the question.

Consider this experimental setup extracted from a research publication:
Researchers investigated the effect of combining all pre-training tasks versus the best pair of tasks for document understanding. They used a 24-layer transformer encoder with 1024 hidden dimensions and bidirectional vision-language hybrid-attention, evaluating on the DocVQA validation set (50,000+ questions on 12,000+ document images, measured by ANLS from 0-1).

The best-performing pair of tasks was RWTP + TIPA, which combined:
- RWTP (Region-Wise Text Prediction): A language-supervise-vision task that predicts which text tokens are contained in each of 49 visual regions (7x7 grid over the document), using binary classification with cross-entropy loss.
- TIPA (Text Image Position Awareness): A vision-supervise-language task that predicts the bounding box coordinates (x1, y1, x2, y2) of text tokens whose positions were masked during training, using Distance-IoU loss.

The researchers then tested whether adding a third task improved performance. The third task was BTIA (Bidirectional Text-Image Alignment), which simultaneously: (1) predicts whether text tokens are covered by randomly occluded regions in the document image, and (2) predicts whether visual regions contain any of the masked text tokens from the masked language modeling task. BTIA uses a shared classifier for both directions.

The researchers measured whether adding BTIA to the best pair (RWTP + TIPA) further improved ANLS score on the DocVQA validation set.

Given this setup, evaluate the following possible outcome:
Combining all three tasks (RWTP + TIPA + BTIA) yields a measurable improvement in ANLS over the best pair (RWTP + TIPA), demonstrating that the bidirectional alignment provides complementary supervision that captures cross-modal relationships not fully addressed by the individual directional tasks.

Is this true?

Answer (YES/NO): YES